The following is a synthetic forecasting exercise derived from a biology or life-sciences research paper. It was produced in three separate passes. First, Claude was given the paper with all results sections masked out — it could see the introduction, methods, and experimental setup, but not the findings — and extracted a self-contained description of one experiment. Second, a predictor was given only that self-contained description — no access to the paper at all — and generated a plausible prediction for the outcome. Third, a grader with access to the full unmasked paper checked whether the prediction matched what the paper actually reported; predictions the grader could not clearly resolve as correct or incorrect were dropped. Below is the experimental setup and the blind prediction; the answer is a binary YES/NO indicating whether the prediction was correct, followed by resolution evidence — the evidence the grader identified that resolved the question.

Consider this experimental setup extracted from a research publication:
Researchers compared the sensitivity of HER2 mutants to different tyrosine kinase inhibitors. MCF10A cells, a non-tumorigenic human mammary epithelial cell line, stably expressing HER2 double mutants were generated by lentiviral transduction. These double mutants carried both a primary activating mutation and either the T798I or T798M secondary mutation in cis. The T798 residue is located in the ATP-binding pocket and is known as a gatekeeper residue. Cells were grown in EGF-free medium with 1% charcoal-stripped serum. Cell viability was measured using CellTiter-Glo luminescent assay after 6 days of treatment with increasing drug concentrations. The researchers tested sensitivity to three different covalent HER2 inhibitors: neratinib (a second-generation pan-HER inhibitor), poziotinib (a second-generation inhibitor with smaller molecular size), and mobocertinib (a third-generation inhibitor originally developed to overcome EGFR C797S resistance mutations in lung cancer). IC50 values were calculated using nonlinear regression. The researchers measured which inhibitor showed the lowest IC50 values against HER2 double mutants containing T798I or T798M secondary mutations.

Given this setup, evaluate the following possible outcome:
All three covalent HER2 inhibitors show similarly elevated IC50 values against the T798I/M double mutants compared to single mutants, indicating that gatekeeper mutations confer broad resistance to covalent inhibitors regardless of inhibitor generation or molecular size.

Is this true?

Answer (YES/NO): NO